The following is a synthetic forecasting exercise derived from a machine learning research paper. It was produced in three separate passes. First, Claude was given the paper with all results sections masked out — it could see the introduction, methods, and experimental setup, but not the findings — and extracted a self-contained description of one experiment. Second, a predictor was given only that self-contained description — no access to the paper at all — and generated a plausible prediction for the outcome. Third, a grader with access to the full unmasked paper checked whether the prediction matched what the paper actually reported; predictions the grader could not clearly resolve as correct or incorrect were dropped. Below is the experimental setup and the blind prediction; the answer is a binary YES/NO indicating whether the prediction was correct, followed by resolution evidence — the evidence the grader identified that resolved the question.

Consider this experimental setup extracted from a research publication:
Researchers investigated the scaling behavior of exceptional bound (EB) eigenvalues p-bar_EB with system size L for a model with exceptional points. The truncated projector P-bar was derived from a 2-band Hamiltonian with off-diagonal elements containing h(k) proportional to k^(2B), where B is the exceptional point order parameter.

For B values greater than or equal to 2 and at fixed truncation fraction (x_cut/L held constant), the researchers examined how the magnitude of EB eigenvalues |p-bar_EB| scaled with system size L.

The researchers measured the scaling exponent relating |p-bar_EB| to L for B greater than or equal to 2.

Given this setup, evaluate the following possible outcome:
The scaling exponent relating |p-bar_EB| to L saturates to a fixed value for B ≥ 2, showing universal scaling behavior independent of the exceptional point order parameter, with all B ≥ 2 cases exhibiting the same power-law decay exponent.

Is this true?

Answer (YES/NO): NO